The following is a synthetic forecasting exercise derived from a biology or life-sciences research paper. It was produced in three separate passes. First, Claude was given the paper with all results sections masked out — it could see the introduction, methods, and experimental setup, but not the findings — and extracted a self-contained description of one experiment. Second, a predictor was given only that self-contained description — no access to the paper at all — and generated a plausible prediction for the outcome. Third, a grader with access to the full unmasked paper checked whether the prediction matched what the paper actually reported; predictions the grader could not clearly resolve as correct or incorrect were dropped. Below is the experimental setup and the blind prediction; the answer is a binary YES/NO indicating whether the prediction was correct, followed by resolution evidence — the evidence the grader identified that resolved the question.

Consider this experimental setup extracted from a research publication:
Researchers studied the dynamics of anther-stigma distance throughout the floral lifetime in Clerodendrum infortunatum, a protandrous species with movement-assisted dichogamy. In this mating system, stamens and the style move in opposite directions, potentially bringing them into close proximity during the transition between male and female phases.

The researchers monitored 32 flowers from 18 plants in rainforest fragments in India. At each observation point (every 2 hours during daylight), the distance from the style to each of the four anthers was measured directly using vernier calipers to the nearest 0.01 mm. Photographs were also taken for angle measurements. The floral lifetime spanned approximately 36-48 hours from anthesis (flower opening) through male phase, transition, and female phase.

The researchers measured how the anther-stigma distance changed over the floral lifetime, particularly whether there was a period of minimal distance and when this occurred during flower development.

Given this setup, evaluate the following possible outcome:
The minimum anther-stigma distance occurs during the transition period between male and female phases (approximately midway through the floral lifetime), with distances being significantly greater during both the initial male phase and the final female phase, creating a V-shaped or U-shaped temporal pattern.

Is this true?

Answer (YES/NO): NO